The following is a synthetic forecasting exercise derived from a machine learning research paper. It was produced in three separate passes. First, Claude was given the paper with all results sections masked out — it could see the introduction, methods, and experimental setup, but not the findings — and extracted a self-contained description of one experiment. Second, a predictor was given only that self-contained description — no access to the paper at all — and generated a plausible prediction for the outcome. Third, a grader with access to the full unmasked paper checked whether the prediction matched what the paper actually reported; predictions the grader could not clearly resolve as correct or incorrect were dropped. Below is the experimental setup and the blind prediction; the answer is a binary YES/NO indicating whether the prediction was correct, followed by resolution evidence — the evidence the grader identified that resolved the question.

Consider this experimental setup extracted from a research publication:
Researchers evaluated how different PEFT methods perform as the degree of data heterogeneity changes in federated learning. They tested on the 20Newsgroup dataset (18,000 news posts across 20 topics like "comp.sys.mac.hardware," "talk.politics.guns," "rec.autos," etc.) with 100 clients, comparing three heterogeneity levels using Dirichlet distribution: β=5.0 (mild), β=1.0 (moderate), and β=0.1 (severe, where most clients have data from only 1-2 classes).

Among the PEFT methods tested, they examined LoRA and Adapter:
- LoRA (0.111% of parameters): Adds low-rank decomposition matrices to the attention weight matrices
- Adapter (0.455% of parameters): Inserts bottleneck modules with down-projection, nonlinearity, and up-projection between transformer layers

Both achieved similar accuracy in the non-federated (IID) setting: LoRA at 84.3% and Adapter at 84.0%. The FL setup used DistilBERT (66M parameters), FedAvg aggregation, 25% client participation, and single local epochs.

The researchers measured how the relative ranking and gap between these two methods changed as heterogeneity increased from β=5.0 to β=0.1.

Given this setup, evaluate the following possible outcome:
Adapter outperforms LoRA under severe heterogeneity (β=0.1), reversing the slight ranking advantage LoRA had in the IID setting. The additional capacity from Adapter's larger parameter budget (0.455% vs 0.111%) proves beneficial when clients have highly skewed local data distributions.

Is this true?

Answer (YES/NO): NO